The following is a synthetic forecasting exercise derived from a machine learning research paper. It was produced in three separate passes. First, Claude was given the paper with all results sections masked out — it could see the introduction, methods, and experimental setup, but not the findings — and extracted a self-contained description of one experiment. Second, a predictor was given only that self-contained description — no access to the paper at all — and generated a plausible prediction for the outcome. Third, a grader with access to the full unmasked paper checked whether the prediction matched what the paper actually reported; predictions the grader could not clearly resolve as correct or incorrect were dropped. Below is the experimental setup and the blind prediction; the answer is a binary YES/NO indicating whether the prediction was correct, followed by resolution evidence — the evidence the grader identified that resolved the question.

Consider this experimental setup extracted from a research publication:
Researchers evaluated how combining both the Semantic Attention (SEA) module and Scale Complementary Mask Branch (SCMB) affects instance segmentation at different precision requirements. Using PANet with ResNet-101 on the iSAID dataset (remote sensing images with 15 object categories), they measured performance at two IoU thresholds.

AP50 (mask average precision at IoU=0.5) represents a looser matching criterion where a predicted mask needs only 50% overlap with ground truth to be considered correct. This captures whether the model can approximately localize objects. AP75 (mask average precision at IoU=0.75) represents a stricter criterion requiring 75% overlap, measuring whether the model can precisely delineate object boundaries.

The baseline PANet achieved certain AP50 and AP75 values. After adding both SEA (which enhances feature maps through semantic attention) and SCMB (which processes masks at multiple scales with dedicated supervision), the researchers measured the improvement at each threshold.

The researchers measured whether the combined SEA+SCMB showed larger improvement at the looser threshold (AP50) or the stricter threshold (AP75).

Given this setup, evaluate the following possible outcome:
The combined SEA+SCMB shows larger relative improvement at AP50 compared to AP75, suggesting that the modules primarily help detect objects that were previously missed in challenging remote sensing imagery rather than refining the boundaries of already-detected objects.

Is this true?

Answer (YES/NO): NO